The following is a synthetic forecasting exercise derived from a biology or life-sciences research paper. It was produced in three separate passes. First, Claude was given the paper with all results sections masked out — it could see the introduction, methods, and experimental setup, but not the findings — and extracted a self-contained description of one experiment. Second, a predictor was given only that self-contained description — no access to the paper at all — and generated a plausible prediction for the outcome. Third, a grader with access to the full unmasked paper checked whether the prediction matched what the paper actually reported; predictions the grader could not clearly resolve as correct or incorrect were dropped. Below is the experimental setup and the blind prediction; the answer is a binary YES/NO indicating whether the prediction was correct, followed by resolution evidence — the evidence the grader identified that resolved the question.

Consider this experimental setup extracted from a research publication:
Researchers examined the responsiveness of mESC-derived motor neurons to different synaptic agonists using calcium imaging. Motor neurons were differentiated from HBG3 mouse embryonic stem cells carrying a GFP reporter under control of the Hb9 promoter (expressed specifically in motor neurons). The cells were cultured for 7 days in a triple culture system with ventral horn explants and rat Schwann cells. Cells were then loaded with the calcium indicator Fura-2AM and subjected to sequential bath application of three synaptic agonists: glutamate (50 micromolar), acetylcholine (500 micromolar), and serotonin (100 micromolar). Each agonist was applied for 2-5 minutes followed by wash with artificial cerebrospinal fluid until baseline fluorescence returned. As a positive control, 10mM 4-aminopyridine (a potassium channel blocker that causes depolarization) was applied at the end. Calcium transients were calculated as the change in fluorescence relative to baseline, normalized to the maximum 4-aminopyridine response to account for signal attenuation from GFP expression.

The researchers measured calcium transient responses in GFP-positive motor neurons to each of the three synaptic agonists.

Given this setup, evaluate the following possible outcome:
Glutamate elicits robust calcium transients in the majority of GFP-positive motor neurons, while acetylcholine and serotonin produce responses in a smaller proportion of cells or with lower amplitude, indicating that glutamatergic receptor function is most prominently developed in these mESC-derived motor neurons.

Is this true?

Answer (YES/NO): YES